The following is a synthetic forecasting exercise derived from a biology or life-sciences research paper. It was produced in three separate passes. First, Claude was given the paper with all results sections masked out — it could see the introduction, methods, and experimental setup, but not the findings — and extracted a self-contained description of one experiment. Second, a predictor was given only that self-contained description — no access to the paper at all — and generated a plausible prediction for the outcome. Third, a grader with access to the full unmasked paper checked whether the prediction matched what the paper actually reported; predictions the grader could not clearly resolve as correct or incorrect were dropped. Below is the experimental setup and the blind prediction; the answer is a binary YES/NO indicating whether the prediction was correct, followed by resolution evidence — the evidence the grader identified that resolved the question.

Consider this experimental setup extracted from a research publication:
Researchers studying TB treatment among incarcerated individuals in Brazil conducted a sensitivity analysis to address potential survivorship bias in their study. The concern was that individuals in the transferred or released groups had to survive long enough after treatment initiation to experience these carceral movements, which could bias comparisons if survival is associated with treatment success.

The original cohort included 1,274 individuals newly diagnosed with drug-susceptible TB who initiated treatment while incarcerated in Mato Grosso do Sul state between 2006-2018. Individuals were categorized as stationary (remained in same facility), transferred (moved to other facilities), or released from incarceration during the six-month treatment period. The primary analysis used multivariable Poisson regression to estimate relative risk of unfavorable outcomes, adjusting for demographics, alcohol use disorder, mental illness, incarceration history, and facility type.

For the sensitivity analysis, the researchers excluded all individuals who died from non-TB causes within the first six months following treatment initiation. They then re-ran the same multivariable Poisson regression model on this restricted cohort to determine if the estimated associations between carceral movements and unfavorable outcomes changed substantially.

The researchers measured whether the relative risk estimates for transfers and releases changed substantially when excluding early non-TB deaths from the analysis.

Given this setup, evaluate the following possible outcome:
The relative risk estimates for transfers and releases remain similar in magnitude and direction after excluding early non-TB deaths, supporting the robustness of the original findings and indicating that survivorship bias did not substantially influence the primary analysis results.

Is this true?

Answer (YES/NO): YES